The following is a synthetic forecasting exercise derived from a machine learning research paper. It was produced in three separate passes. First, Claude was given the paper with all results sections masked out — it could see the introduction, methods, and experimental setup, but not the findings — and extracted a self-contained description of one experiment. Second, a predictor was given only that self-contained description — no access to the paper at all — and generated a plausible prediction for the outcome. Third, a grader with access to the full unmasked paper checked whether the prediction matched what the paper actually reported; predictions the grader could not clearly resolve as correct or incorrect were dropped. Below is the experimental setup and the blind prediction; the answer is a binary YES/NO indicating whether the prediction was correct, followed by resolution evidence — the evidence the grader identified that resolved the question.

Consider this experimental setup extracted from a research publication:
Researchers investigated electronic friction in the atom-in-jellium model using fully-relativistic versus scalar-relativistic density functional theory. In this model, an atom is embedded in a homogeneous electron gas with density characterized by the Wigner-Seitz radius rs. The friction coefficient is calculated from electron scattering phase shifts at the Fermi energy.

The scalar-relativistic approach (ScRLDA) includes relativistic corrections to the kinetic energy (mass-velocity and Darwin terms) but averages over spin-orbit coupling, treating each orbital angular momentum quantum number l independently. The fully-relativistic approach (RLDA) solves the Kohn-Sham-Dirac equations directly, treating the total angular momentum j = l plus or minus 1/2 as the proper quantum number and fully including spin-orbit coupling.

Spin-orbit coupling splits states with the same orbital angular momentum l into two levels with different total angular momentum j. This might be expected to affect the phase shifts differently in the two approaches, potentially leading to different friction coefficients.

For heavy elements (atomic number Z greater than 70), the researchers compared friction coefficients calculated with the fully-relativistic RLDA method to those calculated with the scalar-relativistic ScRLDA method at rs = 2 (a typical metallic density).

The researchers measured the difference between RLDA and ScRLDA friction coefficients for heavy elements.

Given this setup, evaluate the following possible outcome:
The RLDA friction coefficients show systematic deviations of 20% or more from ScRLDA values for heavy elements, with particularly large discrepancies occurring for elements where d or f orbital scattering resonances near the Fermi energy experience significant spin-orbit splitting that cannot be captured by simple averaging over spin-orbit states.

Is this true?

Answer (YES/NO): NO